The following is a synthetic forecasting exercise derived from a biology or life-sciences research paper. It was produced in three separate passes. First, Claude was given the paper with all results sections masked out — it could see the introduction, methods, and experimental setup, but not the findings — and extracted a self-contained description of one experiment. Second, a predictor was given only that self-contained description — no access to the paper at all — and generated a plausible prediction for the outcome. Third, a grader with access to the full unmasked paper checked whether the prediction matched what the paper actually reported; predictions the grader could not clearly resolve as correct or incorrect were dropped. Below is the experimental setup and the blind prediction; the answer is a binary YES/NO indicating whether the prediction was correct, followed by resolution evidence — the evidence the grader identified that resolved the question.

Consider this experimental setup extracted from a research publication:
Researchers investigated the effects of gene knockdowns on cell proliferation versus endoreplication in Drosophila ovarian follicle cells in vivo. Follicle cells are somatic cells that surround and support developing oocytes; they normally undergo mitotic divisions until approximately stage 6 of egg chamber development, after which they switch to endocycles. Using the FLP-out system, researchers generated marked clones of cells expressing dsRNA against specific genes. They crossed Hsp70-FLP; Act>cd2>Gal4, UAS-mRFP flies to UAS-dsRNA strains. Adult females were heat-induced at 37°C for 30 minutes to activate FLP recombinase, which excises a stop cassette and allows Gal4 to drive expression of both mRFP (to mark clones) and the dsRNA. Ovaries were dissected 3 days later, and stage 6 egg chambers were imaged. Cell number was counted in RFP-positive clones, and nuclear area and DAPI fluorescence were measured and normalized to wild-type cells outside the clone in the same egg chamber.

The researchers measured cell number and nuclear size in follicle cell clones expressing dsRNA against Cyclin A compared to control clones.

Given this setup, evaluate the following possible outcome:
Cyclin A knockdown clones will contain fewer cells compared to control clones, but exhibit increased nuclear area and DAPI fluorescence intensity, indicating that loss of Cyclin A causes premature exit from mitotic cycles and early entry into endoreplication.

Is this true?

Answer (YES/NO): YES